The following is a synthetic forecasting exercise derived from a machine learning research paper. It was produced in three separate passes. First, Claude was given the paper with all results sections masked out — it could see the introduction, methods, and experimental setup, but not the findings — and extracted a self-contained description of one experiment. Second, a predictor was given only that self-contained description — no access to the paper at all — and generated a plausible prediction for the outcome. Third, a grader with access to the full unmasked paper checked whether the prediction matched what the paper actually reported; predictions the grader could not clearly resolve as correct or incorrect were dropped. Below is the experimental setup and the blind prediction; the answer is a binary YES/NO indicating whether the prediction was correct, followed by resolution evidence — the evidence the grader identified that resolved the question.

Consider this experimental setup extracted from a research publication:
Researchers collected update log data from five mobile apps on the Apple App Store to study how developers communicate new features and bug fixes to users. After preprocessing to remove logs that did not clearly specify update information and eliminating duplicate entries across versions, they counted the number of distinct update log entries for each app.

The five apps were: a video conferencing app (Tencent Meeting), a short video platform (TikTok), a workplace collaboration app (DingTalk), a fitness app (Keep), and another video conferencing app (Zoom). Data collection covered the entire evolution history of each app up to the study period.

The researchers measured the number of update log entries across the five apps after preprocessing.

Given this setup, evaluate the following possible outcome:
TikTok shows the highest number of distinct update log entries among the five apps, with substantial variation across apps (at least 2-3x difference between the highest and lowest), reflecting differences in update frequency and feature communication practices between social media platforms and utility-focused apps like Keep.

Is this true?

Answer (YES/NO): NO